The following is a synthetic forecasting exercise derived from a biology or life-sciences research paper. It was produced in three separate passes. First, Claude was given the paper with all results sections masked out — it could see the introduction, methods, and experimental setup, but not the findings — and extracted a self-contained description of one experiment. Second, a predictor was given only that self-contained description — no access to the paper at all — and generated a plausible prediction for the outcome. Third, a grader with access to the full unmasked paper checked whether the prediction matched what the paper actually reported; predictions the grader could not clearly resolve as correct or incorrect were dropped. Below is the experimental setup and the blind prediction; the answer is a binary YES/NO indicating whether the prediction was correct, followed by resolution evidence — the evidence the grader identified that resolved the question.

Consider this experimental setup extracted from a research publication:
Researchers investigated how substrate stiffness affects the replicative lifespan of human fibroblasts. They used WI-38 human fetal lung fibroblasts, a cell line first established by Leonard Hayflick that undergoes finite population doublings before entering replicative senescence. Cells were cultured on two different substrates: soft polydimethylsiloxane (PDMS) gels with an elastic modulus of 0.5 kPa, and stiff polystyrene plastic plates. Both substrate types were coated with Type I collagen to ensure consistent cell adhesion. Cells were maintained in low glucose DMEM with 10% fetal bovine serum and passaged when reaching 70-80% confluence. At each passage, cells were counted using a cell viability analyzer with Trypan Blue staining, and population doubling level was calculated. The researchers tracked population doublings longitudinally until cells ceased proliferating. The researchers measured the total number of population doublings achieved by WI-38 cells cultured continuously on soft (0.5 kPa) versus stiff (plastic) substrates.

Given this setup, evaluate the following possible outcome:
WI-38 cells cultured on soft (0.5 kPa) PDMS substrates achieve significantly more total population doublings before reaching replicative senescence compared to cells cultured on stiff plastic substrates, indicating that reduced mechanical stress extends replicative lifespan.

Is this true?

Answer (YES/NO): NO